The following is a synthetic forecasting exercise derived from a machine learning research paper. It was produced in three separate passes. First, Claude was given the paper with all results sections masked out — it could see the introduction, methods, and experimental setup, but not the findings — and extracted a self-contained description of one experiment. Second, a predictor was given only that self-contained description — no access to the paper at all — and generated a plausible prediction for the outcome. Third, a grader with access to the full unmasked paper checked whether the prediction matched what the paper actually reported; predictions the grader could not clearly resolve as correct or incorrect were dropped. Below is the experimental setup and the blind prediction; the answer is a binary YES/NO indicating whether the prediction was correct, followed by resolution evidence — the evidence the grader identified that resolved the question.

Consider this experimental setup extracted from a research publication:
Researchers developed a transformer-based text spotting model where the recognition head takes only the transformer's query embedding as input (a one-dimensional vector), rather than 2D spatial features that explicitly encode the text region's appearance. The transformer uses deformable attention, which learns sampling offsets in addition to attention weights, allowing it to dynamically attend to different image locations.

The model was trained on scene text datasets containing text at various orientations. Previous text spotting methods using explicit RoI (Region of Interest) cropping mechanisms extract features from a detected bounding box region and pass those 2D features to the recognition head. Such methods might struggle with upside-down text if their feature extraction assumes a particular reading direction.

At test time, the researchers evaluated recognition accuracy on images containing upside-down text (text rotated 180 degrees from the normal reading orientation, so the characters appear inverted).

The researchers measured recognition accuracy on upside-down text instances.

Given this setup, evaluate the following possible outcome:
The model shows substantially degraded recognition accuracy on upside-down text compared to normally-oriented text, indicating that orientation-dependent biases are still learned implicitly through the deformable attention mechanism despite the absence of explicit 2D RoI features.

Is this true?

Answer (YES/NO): NO